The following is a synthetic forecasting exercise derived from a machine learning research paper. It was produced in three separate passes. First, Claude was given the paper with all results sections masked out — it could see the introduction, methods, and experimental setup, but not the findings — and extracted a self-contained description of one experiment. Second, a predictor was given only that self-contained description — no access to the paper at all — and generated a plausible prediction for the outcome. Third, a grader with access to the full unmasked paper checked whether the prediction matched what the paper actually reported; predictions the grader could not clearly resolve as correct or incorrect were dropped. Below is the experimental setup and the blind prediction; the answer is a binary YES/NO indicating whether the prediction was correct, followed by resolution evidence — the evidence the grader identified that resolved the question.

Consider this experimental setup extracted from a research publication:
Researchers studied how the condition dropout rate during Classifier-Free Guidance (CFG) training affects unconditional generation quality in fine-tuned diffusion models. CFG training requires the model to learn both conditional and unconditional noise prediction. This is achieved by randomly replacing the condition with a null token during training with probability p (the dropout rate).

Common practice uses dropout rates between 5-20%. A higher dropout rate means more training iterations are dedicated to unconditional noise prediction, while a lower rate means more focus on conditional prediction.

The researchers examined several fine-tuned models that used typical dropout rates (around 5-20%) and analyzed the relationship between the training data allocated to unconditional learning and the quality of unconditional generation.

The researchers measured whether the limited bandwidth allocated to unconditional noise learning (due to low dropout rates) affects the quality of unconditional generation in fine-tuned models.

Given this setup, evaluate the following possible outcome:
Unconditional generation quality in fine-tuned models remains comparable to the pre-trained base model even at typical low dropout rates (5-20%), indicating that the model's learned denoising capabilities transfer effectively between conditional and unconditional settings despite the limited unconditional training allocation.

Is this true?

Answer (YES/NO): NO